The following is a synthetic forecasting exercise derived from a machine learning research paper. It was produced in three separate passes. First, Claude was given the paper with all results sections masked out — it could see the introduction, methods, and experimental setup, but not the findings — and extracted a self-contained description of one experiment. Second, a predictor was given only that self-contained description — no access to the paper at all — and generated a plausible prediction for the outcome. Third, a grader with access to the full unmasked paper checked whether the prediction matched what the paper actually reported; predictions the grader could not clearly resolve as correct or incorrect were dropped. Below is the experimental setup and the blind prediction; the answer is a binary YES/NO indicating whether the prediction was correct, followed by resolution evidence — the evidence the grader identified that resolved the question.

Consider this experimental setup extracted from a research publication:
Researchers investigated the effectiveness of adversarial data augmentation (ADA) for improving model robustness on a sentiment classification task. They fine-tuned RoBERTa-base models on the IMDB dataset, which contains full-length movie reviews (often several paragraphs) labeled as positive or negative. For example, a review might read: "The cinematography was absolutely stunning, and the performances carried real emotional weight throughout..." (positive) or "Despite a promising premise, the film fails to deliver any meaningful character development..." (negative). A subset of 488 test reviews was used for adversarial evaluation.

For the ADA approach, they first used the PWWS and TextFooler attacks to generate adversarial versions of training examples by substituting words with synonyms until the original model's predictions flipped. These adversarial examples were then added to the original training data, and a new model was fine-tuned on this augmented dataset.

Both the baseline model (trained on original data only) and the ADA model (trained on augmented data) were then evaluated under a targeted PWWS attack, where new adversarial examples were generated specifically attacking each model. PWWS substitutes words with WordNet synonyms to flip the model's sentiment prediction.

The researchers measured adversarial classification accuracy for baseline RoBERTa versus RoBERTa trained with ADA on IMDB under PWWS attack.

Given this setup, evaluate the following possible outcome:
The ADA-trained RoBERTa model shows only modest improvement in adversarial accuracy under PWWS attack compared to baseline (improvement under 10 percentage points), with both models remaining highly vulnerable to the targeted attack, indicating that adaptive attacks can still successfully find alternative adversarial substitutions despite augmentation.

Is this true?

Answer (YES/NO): NO